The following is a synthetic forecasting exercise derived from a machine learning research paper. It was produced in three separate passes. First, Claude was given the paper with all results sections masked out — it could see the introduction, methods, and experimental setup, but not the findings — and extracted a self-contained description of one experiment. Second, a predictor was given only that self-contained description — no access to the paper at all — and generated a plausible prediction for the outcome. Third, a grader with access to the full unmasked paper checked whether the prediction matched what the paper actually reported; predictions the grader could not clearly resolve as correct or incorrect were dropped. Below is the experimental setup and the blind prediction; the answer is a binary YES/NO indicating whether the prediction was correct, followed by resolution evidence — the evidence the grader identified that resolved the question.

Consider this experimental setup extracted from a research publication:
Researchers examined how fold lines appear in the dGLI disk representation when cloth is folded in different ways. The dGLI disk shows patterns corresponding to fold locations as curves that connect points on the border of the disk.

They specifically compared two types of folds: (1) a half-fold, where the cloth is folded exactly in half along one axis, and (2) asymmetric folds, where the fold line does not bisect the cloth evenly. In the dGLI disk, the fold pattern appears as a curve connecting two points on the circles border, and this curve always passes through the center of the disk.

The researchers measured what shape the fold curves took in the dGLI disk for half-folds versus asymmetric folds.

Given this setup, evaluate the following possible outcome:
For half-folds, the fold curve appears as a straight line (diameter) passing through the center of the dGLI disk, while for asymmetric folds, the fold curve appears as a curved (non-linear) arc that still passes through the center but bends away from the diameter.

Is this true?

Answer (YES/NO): YES